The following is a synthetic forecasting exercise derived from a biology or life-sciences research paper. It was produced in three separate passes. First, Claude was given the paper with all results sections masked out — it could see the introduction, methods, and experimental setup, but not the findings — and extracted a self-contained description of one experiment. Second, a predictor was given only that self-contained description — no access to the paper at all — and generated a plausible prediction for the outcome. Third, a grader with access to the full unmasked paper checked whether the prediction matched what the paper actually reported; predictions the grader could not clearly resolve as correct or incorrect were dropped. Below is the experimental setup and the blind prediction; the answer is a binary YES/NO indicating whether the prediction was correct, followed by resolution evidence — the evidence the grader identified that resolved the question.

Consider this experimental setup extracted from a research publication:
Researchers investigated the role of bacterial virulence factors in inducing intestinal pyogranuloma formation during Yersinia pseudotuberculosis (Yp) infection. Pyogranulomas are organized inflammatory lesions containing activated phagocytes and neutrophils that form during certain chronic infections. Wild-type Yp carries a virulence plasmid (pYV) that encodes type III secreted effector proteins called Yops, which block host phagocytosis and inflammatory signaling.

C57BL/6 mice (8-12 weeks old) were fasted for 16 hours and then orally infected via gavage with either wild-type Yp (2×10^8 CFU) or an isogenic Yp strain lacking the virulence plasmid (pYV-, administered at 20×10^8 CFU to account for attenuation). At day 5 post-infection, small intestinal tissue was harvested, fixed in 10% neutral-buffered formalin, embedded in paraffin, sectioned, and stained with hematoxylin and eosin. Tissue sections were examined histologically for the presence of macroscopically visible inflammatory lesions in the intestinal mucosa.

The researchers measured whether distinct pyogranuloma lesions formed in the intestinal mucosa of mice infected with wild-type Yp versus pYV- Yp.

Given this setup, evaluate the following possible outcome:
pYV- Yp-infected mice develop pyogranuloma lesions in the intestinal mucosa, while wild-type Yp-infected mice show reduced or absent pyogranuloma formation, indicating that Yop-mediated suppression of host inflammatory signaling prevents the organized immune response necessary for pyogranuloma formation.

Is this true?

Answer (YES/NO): NO